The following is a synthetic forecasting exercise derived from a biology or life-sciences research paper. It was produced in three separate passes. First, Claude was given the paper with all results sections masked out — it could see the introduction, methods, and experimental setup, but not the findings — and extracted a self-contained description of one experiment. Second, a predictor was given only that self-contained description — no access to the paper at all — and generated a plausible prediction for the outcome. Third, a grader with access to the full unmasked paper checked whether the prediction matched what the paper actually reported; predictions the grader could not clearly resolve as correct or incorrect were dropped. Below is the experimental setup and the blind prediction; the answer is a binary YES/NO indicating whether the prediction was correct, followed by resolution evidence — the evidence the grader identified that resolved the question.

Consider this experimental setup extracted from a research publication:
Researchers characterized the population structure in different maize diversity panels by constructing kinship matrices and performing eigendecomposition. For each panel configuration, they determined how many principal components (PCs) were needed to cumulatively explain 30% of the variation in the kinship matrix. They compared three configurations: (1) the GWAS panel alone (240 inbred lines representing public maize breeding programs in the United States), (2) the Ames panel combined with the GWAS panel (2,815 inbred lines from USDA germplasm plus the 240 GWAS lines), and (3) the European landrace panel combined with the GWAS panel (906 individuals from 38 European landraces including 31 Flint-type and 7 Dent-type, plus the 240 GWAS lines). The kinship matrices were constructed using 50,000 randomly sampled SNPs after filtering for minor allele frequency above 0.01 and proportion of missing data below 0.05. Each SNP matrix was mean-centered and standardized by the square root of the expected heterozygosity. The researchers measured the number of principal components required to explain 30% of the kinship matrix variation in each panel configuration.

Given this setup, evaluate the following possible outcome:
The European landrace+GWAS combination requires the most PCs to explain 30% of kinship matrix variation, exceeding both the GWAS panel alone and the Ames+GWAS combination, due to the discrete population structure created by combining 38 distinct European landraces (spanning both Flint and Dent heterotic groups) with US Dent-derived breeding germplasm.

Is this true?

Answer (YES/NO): NO